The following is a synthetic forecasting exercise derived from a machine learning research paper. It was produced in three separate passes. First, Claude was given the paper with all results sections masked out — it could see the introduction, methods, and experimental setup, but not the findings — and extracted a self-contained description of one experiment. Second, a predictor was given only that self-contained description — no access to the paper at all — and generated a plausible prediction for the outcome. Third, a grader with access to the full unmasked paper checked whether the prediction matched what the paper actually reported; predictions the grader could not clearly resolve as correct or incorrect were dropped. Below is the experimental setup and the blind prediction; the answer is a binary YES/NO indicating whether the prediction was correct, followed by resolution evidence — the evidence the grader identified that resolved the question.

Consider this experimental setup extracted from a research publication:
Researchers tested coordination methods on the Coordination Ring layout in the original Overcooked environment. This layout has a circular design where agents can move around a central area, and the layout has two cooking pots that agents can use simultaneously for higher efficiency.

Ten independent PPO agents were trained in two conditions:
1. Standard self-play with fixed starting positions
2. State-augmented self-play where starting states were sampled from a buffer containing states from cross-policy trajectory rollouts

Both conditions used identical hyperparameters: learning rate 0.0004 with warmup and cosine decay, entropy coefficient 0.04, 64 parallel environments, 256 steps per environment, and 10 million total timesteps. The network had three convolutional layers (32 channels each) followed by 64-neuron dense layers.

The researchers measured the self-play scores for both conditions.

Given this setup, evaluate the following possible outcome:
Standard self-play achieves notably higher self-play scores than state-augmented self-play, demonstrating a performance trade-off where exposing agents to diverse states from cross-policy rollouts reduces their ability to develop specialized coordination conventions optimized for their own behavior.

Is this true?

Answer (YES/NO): NO